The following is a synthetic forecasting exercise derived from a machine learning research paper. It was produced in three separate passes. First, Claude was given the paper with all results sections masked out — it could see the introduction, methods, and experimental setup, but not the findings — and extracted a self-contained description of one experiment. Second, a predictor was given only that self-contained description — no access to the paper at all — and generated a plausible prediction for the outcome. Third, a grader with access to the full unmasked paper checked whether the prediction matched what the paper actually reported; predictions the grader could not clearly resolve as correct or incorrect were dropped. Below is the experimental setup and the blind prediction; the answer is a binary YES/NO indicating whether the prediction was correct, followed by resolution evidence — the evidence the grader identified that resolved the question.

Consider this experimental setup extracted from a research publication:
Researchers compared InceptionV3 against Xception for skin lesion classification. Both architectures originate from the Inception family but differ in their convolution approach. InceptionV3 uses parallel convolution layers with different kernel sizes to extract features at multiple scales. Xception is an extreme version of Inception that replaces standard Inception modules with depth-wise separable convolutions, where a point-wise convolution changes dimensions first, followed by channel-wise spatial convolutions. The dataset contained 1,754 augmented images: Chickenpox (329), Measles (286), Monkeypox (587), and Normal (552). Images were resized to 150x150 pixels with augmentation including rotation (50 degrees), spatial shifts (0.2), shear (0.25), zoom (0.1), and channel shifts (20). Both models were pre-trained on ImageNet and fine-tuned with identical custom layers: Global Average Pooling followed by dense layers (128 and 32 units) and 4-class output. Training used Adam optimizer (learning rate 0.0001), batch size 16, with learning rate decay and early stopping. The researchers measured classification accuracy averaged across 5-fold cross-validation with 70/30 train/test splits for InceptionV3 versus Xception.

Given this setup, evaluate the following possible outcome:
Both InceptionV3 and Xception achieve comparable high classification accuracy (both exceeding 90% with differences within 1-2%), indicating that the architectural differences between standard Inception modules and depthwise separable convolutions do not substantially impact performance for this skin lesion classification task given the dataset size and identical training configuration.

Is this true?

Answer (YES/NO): NO